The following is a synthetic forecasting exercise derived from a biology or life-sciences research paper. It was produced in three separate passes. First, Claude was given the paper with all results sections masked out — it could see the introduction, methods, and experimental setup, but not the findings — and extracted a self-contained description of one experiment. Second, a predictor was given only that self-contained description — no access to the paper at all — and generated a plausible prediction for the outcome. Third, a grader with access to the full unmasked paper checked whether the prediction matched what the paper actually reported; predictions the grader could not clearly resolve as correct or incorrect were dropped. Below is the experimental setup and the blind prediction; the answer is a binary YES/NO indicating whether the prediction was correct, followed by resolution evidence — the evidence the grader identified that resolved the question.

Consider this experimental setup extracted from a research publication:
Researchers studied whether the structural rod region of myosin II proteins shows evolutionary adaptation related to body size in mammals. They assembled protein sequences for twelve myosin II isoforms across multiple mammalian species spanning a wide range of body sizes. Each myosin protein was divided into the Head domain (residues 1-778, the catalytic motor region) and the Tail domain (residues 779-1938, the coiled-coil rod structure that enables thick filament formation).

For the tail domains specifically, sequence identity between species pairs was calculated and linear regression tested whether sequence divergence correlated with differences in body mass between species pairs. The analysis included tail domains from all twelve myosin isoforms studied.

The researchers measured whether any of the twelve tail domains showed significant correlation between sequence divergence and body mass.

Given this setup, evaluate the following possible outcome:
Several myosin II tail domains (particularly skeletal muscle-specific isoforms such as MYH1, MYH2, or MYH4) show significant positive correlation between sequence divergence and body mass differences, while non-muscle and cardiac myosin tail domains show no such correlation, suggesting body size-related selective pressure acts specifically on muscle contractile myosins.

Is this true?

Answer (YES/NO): NO